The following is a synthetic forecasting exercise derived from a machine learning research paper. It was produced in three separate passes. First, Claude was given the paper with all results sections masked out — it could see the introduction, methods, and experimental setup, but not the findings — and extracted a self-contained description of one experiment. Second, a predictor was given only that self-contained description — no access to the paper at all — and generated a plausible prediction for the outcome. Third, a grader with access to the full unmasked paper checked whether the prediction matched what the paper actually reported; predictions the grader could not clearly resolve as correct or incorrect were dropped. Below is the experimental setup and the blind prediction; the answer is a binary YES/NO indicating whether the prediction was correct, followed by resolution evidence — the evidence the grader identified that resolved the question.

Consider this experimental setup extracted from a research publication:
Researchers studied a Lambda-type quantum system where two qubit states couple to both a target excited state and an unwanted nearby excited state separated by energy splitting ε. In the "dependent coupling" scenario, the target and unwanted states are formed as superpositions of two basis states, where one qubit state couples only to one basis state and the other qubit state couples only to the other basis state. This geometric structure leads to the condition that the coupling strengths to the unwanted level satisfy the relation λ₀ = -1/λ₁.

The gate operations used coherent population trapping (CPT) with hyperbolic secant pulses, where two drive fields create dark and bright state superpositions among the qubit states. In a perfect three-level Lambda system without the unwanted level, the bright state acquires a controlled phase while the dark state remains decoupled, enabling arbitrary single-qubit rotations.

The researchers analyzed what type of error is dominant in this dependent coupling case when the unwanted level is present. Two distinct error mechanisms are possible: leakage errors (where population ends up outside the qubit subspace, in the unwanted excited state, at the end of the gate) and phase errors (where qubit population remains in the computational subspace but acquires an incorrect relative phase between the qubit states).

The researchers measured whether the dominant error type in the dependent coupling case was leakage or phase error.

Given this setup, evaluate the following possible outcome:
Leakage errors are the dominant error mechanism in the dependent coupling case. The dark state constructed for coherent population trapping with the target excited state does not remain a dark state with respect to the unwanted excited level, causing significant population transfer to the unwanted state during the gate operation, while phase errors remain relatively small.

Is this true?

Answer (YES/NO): NO